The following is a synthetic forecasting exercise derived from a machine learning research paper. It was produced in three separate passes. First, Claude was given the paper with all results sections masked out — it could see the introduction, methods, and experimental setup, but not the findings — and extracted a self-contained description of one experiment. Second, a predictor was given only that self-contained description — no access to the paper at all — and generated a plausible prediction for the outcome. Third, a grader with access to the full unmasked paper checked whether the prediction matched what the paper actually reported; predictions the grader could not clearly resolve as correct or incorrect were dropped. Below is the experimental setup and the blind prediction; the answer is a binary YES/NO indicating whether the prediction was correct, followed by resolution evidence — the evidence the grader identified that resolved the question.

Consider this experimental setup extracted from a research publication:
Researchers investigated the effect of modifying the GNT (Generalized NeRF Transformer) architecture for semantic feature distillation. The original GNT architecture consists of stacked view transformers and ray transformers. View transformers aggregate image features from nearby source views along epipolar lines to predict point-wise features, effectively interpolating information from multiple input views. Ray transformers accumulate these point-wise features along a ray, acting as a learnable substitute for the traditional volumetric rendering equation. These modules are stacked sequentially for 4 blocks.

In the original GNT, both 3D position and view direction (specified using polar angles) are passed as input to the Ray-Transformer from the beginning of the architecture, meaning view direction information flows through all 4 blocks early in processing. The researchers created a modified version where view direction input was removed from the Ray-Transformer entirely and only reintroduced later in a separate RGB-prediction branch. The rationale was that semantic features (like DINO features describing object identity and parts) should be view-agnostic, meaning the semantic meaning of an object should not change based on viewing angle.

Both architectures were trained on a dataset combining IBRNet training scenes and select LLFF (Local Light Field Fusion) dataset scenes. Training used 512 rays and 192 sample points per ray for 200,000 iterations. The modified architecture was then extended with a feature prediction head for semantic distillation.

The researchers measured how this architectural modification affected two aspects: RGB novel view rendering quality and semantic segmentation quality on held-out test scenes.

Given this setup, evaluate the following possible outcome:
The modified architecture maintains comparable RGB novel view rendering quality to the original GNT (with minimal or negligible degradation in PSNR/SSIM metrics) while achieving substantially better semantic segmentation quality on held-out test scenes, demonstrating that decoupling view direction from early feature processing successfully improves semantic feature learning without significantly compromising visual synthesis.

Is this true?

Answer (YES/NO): YES